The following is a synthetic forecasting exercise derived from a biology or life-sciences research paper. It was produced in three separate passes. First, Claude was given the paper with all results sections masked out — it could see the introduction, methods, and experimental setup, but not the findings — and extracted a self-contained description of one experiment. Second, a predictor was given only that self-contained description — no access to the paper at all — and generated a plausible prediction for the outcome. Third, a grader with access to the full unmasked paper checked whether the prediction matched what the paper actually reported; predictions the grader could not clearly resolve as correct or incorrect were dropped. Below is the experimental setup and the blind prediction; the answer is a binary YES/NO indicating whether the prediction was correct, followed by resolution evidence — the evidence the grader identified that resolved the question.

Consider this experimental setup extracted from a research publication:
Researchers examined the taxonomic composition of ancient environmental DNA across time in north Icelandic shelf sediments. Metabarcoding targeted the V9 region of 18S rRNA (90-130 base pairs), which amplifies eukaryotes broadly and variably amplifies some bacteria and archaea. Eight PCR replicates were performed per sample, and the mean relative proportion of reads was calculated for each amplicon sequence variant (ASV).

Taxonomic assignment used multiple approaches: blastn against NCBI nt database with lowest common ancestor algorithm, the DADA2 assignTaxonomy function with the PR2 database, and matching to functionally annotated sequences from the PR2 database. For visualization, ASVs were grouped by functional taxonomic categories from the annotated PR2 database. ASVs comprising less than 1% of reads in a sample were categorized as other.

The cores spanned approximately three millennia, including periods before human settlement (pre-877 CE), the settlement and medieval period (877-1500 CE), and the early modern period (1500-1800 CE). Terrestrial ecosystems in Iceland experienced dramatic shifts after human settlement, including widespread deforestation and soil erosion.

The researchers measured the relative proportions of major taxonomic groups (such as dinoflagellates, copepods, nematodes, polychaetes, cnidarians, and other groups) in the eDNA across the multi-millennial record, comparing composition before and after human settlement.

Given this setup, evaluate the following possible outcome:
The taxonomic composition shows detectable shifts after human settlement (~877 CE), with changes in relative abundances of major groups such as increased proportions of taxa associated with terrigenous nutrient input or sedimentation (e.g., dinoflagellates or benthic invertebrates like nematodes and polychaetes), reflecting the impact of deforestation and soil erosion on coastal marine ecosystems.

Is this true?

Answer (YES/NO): NO